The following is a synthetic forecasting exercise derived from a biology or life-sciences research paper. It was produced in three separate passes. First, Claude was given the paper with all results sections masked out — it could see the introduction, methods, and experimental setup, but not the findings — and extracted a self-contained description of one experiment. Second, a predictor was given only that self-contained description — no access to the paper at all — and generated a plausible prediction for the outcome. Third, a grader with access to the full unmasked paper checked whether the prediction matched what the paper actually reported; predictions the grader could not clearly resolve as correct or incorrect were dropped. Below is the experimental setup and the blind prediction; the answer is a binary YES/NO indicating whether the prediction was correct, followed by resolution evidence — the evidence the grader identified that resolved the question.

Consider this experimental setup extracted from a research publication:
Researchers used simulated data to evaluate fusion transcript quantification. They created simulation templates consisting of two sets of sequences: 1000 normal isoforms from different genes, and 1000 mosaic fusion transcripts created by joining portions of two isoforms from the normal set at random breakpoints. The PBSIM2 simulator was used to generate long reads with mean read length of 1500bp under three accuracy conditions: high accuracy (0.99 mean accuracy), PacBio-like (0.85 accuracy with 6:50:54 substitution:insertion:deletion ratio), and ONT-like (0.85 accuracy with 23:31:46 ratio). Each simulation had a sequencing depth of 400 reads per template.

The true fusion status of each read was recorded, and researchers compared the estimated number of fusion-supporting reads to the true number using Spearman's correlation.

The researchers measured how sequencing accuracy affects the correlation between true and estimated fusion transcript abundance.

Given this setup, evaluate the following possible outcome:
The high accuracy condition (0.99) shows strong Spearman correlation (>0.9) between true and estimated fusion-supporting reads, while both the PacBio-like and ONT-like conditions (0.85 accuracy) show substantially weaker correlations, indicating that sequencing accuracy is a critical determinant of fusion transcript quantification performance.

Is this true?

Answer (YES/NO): NO